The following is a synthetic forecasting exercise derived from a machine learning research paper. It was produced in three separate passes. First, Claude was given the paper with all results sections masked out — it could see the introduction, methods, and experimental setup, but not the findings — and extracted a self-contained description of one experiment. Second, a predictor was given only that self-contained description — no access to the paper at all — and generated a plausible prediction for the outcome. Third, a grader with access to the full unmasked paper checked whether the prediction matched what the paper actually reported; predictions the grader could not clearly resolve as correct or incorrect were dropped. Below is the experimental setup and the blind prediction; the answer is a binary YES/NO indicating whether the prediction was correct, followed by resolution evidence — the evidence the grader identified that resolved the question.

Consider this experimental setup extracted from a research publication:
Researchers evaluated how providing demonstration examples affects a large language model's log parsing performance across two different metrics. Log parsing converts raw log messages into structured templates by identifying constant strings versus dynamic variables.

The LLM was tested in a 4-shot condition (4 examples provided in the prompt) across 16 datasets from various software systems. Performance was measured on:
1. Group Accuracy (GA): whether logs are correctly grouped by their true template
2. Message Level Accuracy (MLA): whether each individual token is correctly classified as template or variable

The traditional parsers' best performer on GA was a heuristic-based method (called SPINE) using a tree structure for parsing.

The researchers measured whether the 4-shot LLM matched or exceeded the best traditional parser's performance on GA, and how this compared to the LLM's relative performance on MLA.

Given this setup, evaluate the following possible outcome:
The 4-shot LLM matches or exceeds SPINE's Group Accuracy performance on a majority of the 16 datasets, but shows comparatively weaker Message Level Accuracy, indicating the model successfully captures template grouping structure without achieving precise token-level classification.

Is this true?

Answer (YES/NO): NO